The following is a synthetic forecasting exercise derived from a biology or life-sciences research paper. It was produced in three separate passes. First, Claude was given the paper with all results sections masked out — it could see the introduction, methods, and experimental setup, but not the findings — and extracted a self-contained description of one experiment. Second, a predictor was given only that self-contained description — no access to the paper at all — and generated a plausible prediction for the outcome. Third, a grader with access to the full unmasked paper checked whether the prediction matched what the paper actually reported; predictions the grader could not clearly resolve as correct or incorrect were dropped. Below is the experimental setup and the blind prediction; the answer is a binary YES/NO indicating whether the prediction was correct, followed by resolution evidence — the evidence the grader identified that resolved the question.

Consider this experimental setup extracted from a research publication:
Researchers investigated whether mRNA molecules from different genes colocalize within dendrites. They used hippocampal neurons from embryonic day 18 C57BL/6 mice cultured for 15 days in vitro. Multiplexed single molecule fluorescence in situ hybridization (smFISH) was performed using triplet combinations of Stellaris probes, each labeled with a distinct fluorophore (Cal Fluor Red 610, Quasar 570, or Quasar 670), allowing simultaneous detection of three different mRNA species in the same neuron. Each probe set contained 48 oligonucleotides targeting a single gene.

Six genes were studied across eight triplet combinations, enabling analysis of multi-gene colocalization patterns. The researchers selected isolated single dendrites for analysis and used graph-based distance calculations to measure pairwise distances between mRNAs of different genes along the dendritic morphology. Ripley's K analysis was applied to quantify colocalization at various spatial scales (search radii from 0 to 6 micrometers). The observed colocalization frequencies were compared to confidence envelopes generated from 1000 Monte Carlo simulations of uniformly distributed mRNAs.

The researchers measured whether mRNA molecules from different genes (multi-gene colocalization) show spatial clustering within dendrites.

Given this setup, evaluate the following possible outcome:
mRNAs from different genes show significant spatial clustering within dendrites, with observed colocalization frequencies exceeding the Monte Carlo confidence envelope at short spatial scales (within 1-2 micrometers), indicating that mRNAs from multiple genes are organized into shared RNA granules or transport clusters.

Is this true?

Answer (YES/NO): YES